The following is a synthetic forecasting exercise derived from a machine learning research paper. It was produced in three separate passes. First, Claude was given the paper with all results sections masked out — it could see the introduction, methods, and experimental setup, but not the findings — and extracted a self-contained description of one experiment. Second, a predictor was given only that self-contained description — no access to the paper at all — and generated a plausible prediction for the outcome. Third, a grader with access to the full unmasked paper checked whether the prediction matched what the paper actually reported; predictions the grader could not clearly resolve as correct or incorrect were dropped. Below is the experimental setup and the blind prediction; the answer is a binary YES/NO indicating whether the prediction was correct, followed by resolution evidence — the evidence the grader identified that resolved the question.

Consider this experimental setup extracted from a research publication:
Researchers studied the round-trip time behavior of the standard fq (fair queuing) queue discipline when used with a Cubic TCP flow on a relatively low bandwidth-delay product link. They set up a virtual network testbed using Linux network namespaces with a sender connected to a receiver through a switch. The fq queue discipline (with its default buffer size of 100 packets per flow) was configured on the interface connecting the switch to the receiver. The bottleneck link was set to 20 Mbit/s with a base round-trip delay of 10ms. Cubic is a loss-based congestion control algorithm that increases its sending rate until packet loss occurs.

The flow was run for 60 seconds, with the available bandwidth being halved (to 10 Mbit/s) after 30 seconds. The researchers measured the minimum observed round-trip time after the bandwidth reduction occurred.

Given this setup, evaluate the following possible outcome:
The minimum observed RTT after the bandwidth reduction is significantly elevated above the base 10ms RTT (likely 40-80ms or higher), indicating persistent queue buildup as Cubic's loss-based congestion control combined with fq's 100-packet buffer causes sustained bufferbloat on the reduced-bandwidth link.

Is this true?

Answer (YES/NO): NO